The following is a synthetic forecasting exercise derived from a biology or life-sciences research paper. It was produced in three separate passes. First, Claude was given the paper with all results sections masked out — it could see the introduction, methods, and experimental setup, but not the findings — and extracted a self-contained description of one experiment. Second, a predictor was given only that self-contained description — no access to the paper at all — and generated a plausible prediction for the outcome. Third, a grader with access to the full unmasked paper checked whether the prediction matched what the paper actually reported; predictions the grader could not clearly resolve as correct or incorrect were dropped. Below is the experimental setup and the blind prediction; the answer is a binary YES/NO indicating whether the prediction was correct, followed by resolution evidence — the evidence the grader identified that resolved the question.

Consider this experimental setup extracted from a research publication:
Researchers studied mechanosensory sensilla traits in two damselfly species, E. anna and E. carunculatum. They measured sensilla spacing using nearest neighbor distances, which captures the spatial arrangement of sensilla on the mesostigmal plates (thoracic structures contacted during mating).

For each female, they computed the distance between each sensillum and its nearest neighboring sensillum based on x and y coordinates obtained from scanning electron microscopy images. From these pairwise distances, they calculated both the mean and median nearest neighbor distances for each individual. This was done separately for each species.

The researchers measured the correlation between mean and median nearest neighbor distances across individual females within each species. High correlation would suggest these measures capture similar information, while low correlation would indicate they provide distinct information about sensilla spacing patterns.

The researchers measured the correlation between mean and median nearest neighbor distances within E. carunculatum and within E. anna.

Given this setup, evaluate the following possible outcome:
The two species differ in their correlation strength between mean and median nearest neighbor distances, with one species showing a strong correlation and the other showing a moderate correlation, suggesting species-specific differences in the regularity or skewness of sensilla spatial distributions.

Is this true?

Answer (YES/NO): NO